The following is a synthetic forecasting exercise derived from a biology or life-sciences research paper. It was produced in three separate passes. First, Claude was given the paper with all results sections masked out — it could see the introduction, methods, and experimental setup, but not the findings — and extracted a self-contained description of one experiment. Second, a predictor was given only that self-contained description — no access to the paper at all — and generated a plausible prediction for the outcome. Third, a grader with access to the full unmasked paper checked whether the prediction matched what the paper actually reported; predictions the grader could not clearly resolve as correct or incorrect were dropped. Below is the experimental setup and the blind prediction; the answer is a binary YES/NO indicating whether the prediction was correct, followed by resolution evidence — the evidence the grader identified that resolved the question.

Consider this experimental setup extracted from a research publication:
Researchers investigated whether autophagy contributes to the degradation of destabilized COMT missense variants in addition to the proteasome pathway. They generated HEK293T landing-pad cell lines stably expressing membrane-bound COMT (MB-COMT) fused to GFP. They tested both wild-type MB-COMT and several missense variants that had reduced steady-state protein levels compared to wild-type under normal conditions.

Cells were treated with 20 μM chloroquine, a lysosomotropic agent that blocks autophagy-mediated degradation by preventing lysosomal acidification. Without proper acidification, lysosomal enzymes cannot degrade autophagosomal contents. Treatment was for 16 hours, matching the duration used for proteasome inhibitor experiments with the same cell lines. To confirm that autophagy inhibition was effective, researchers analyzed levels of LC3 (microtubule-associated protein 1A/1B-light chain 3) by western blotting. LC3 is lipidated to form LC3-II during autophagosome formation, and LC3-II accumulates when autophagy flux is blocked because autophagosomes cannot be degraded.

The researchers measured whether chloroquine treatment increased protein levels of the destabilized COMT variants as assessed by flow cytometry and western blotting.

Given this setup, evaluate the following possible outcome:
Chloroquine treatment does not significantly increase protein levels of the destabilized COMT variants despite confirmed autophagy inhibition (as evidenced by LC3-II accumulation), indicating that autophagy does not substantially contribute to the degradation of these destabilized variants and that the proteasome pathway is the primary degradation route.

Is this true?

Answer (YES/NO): YES